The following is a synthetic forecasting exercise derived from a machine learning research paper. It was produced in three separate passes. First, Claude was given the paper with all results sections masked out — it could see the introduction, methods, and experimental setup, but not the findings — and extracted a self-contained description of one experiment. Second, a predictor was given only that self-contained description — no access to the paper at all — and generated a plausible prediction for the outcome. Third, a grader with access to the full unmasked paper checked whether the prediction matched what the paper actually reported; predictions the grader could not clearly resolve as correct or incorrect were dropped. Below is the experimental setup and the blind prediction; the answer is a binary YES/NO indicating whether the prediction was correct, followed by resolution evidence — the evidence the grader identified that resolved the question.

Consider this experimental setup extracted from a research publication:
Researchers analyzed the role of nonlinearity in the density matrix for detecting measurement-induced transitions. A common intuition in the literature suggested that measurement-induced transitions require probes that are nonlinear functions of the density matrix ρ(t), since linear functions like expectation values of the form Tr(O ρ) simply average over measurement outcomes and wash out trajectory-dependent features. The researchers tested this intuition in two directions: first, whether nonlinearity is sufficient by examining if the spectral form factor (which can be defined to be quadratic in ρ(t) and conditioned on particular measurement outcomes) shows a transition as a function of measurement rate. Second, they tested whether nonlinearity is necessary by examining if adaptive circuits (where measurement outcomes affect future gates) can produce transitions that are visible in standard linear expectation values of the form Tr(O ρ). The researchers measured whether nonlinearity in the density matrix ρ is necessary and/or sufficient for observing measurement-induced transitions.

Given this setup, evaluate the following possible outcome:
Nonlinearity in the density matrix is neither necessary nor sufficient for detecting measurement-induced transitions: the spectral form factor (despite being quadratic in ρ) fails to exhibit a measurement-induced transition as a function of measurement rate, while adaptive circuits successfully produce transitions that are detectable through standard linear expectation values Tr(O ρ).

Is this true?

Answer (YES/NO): YES